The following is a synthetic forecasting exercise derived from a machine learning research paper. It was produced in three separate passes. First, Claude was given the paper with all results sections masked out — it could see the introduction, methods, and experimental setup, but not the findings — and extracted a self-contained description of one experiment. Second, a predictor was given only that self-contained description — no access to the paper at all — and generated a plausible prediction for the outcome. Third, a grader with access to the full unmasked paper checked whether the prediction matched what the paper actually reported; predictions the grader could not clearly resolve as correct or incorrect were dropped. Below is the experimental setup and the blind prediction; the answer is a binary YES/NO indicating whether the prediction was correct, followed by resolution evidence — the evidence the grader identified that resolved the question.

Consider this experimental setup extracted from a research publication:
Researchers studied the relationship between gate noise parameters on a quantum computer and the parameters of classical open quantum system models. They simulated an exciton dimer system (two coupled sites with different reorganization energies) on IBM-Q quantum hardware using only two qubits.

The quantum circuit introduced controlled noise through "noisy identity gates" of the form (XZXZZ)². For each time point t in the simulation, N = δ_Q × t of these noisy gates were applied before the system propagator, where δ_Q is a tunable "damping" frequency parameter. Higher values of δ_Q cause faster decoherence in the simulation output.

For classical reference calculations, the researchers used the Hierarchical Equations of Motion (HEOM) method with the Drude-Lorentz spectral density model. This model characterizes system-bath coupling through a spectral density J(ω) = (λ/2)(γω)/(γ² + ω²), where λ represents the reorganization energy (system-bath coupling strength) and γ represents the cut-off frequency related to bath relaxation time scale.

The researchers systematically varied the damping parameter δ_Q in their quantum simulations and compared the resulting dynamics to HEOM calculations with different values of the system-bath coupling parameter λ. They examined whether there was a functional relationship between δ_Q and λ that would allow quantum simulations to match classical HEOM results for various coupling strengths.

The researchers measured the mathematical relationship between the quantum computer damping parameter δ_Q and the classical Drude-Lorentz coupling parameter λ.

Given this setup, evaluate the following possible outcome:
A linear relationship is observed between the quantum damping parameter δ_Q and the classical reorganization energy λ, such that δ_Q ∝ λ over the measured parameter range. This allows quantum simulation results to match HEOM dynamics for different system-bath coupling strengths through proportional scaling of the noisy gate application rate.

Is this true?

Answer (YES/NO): YES